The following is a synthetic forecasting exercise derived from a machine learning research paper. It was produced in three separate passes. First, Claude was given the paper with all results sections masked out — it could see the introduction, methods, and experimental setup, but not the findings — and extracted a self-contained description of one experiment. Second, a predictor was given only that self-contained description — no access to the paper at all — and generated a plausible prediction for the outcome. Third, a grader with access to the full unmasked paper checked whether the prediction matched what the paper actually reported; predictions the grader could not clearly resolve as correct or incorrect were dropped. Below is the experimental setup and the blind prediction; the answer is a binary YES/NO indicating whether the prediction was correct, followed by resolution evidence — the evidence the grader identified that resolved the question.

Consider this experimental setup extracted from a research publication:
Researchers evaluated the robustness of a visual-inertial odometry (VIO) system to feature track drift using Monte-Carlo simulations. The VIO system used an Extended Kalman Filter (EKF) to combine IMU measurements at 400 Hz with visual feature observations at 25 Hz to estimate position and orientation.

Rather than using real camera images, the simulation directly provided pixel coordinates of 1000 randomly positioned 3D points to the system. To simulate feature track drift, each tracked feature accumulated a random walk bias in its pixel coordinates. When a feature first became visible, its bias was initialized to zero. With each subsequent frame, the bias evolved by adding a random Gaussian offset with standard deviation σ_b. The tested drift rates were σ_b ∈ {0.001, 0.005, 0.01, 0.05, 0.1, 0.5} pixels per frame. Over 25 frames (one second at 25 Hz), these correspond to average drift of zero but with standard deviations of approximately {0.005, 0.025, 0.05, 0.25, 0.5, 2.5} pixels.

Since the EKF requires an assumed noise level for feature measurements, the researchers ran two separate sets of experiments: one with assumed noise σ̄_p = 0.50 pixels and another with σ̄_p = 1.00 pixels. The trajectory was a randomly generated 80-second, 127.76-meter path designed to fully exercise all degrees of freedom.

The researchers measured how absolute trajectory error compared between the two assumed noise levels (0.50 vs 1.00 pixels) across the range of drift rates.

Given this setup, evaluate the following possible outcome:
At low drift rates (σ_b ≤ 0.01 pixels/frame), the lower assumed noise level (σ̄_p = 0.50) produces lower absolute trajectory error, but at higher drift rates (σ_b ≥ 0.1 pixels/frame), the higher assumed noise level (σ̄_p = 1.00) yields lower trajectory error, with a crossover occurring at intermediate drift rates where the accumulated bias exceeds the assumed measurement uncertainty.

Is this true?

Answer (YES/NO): NO